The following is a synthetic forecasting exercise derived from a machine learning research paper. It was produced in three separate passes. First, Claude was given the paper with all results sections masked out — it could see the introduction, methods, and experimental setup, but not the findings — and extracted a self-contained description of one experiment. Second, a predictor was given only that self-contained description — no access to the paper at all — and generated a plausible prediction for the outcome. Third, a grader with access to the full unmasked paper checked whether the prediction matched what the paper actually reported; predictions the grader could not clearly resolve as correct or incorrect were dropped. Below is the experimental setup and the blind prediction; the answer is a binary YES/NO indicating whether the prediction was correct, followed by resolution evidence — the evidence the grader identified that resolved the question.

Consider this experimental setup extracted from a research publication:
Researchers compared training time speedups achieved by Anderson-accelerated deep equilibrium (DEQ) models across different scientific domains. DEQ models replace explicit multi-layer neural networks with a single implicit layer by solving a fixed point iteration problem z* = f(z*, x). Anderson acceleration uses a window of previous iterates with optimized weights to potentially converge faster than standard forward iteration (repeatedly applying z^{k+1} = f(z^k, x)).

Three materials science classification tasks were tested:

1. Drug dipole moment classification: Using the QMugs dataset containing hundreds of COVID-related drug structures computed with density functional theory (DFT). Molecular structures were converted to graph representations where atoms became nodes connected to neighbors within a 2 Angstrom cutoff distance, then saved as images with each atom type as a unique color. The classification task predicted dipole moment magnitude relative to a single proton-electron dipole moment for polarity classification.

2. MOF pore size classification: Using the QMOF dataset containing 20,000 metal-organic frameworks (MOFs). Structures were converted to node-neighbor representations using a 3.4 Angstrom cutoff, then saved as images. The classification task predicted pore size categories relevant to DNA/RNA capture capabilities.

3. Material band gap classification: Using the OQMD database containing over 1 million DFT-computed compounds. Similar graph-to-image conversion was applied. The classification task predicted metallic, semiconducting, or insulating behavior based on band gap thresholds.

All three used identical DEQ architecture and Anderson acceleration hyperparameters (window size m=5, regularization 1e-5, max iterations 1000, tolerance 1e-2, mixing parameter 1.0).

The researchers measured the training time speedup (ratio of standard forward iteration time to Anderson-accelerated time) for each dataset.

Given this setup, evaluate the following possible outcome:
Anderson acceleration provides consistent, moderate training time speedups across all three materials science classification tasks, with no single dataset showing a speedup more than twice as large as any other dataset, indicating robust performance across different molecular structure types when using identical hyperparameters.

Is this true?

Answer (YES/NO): NO